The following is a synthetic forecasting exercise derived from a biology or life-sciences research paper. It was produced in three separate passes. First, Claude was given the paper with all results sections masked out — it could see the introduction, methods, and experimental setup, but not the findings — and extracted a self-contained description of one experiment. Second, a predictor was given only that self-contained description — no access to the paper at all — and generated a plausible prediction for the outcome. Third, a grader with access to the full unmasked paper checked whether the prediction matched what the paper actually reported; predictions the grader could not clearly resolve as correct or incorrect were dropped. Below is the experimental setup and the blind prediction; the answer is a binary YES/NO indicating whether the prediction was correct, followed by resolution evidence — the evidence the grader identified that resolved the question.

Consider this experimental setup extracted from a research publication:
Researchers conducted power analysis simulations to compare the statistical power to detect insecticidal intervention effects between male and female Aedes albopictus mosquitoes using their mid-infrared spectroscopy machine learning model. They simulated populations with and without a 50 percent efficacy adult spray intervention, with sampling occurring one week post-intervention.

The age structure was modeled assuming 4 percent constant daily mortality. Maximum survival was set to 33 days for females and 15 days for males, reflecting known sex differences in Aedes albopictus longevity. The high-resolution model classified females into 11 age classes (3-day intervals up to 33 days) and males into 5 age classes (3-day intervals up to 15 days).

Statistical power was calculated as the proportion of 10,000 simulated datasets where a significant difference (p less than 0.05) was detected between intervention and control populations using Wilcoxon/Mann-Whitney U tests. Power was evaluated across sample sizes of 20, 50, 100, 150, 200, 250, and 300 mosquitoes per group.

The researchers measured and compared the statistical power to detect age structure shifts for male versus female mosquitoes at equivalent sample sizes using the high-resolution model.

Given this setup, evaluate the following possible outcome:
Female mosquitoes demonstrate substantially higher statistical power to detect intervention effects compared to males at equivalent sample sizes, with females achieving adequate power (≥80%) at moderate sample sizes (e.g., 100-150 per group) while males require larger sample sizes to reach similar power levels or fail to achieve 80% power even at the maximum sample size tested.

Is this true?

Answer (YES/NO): NO